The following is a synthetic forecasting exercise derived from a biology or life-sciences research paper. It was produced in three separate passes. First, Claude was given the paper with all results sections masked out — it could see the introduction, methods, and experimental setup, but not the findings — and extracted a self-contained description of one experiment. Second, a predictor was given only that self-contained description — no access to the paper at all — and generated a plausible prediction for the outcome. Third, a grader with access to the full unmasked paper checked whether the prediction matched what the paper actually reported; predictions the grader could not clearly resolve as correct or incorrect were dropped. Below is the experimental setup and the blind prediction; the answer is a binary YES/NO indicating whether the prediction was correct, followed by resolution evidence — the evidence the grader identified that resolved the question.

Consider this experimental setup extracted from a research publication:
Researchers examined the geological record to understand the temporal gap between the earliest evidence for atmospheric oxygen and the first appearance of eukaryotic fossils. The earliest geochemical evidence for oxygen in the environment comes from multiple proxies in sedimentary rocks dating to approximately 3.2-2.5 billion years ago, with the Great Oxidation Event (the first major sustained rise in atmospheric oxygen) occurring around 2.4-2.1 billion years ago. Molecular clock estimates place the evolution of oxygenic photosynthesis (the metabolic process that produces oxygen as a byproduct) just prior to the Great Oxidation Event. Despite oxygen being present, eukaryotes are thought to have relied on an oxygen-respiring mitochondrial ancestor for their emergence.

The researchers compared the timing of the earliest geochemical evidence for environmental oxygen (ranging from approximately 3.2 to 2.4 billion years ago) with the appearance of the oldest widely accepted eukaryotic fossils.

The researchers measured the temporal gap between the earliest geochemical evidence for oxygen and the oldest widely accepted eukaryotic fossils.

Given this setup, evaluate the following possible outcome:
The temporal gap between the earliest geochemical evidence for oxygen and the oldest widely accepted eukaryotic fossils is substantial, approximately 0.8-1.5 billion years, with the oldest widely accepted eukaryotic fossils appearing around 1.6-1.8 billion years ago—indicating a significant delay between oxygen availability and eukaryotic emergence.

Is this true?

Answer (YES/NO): YES